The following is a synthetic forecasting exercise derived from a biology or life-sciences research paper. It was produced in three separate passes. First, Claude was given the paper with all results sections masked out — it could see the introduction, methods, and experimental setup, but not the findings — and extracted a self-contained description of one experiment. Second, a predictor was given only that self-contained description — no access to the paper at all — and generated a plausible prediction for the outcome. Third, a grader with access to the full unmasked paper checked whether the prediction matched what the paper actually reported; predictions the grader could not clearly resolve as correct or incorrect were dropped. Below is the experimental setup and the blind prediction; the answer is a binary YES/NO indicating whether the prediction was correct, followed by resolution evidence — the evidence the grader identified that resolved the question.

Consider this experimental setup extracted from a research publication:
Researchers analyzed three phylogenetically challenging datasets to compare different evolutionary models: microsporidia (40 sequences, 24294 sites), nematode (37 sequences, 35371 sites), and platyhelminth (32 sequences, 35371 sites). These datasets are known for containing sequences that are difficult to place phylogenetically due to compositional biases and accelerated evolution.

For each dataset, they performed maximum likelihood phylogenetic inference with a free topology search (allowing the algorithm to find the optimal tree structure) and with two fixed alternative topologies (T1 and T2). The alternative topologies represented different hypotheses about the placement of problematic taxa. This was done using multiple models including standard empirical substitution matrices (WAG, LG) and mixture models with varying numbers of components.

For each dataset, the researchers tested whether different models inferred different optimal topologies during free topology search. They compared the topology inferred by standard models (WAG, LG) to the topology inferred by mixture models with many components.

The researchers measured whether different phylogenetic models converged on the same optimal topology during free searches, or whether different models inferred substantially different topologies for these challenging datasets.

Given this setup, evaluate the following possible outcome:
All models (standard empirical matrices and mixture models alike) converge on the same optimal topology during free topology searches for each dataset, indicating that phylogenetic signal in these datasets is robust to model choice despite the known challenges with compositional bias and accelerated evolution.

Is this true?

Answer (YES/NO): NO